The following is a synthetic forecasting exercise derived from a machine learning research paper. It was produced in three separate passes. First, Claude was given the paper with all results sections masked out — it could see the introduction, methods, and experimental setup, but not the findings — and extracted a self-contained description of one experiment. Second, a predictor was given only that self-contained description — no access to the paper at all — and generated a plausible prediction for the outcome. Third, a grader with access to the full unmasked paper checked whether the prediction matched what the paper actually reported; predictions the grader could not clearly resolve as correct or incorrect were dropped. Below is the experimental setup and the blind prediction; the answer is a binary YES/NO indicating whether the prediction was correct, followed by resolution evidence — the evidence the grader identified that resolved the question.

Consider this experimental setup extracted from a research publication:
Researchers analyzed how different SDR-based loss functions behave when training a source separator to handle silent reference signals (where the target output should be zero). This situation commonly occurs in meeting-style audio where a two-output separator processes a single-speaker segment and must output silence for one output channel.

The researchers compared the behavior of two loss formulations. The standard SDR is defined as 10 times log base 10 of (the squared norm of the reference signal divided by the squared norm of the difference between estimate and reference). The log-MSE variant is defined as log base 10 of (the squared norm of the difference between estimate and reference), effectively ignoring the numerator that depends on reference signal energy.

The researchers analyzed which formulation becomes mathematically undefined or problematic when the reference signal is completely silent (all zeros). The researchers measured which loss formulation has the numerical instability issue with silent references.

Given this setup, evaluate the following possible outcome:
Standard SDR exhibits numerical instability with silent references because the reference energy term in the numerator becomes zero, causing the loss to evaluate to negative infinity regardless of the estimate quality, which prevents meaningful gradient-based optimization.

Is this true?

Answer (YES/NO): YES